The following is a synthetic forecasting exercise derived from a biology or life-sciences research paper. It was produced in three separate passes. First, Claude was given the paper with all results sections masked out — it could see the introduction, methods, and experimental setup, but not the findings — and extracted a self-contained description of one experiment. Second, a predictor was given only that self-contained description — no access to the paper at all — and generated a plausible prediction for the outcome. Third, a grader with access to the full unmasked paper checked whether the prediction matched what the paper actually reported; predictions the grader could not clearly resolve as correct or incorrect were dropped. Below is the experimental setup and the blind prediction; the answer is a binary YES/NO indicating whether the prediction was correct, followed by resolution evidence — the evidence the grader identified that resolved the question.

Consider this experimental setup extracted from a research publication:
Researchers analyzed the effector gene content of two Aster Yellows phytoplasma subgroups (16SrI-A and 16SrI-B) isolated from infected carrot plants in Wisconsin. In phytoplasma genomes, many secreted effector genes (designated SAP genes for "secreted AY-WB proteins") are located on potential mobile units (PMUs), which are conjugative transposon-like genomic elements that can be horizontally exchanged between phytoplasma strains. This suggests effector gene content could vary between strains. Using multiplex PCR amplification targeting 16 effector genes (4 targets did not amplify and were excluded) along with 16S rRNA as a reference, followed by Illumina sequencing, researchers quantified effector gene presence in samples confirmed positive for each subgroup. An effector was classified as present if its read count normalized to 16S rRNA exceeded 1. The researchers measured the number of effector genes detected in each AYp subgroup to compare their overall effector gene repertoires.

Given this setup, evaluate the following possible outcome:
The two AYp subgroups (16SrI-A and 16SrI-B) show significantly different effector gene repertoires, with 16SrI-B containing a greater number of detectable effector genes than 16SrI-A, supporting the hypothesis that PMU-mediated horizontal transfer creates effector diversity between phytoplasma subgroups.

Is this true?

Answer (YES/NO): NO